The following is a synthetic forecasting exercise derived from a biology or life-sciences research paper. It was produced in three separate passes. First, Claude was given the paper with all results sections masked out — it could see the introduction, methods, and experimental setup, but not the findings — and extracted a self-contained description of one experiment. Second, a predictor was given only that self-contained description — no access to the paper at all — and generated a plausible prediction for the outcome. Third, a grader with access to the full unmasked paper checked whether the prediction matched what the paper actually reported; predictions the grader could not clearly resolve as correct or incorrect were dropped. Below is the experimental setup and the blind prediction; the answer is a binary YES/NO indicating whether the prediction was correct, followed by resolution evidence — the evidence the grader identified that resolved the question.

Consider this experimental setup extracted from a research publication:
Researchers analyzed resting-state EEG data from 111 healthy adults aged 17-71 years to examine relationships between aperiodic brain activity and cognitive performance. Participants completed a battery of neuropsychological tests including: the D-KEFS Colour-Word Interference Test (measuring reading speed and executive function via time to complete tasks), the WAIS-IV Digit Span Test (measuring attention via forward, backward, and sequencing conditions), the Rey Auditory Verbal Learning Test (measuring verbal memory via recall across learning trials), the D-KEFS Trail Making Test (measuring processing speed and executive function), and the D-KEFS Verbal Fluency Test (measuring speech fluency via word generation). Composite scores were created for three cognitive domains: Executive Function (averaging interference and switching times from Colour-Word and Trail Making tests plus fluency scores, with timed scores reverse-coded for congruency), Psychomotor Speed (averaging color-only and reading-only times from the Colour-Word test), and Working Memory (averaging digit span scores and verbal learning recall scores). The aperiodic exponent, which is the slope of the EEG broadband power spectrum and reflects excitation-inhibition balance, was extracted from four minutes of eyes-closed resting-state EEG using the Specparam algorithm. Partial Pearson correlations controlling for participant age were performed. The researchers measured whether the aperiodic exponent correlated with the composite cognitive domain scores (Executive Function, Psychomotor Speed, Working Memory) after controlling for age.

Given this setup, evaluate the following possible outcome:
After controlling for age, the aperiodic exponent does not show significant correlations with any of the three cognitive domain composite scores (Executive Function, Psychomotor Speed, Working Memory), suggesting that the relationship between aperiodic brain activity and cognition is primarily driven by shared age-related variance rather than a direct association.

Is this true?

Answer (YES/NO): NO